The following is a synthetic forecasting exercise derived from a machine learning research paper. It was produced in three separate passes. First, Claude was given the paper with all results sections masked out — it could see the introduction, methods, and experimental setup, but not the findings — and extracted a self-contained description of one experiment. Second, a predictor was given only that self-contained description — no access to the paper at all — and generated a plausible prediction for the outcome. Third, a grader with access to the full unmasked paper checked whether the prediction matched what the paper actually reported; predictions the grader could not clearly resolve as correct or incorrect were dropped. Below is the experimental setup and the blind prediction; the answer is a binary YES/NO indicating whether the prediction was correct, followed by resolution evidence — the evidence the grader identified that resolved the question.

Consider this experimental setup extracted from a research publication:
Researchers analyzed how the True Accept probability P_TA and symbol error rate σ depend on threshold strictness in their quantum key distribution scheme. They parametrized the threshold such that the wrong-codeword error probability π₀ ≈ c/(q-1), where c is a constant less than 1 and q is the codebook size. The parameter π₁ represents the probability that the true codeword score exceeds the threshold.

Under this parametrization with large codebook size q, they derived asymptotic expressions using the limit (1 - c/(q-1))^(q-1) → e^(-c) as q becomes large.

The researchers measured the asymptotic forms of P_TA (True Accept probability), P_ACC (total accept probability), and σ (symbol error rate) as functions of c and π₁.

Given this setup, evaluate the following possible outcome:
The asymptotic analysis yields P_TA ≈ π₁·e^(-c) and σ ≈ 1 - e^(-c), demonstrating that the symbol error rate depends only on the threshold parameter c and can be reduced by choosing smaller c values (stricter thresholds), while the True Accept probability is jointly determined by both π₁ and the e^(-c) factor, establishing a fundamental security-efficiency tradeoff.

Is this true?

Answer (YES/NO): NO